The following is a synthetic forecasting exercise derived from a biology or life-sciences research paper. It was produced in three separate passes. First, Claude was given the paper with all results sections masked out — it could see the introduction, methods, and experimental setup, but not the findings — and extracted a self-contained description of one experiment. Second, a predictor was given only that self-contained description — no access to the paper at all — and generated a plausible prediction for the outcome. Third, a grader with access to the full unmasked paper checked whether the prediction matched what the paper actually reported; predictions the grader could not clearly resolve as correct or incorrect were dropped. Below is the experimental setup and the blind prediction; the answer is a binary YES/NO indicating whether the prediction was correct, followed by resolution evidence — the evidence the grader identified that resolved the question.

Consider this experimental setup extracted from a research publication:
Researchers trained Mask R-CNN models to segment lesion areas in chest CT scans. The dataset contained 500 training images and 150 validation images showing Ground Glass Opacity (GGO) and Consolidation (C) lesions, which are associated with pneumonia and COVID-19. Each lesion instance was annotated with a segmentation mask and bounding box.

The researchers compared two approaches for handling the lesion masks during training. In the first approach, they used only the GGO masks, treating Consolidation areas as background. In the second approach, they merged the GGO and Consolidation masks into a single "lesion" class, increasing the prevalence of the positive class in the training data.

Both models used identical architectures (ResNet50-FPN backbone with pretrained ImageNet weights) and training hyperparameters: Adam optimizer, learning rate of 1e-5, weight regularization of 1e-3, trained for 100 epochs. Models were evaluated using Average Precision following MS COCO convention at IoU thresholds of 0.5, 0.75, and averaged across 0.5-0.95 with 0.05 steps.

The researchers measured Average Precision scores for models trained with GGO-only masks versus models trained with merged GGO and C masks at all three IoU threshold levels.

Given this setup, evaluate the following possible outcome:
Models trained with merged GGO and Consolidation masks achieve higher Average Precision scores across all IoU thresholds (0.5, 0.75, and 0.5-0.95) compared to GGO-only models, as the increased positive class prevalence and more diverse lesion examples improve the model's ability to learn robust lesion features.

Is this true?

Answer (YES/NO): YES